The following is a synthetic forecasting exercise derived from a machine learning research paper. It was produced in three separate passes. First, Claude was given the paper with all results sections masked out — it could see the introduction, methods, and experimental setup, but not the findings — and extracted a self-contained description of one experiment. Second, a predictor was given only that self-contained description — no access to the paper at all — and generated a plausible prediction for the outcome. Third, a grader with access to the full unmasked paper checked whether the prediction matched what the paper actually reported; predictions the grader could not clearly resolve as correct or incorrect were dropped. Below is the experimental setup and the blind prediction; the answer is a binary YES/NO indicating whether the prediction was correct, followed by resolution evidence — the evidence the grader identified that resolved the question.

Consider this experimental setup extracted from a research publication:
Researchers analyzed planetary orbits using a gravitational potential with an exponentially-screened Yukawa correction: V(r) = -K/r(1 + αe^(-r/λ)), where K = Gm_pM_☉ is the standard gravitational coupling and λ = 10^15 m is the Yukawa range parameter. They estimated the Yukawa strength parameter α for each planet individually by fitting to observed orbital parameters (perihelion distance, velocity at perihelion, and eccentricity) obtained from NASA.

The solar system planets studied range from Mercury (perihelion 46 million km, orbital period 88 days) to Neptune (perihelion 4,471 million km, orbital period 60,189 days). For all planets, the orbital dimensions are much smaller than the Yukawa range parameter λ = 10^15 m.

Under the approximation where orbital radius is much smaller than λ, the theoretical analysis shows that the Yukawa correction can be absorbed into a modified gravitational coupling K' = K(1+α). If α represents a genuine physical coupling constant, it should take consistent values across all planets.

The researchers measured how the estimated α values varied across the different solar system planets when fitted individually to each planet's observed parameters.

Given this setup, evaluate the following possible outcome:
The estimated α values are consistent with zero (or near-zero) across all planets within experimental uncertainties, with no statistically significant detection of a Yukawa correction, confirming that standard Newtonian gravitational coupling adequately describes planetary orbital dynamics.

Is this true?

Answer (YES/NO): NO